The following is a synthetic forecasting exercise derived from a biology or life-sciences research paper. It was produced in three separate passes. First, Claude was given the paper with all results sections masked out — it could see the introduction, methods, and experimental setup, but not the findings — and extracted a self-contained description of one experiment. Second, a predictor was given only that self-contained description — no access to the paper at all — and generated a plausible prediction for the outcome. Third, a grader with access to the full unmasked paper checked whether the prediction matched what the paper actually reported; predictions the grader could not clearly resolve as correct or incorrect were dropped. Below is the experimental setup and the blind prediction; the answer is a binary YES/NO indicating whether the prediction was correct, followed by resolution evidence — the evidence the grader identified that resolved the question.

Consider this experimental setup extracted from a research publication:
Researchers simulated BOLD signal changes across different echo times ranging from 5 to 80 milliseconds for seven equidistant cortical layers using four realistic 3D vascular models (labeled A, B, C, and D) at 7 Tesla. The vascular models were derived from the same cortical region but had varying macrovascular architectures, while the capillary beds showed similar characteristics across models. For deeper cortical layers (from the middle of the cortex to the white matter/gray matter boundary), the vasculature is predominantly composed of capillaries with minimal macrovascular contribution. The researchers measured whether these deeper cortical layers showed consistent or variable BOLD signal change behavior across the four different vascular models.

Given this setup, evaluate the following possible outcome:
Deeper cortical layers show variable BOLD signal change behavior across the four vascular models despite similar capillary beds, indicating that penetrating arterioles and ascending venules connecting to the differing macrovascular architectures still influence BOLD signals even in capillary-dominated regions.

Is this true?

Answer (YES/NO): NO